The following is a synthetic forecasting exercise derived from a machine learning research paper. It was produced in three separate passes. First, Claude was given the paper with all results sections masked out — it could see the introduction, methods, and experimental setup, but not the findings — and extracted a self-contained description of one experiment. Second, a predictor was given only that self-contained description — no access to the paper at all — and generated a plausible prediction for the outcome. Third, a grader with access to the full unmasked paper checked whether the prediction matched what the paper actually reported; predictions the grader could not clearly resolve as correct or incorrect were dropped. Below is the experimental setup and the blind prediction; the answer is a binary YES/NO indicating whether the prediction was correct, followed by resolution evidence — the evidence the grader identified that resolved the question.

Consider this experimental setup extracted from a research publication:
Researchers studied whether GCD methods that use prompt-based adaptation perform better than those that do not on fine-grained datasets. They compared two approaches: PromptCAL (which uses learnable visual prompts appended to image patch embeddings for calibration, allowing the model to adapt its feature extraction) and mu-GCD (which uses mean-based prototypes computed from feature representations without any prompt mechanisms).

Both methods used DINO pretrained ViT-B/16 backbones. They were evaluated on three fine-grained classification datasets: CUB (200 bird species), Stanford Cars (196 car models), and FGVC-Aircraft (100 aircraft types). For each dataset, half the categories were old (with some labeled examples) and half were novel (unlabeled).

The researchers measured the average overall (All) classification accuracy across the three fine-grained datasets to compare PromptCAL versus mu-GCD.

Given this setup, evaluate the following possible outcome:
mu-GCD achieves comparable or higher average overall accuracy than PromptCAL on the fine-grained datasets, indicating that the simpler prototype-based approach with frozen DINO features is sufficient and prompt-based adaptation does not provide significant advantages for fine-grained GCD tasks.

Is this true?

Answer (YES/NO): YES